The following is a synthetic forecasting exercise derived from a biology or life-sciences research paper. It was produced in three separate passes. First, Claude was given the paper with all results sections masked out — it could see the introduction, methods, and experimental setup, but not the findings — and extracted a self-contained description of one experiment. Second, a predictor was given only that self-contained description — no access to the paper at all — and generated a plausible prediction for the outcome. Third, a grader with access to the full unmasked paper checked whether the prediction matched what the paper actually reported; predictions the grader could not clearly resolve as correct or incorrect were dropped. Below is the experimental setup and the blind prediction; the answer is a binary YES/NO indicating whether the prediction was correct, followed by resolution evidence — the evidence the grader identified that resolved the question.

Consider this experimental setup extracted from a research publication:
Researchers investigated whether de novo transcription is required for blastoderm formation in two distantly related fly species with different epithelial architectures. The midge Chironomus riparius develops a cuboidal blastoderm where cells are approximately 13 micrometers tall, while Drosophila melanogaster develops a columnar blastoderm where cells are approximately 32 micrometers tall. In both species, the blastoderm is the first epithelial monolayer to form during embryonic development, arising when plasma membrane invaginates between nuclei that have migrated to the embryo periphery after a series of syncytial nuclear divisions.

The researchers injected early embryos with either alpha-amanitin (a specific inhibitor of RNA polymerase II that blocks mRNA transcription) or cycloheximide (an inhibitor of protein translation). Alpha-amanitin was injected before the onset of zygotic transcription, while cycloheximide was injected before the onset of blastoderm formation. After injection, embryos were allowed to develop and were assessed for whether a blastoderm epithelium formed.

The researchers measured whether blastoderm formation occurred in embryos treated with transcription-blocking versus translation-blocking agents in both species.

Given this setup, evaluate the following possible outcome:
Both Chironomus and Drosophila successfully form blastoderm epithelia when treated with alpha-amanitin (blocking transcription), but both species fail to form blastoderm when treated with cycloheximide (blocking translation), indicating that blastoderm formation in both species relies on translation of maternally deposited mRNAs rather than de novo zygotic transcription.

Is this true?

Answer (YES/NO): NO